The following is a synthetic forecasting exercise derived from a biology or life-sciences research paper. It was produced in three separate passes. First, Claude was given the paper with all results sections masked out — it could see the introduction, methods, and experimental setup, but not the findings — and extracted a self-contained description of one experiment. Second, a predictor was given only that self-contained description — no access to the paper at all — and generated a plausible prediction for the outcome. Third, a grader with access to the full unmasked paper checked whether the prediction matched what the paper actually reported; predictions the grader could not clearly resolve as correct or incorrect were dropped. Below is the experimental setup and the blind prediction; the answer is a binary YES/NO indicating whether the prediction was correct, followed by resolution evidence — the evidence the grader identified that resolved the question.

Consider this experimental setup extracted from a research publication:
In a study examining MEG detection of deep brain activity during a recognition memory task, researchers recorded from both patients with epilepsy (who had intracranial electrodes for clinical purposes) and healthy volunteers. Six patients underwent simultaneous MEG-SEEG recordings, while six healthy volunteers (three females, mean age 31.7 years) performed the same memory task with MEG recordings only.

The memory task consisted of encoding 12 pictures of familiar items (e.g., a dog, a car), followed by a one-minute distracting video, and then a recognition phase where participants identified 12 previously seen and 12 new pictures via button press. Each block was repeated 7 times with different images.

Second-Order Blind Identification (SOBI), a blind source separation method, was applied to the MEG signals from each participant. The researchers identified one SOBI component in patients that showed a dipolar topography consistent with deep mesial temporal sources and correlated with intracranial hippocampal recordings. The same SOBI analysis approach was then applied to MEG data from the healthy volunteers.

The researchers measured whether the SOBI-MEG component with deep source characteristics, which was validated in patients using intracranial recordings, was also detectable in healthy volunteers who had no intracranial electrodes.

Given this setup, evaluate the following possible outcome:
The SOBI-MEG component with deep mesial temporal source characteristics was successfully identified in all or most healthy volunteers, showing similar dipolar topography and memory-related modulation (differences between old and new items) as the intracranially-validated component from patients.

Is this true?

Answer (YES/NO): YES